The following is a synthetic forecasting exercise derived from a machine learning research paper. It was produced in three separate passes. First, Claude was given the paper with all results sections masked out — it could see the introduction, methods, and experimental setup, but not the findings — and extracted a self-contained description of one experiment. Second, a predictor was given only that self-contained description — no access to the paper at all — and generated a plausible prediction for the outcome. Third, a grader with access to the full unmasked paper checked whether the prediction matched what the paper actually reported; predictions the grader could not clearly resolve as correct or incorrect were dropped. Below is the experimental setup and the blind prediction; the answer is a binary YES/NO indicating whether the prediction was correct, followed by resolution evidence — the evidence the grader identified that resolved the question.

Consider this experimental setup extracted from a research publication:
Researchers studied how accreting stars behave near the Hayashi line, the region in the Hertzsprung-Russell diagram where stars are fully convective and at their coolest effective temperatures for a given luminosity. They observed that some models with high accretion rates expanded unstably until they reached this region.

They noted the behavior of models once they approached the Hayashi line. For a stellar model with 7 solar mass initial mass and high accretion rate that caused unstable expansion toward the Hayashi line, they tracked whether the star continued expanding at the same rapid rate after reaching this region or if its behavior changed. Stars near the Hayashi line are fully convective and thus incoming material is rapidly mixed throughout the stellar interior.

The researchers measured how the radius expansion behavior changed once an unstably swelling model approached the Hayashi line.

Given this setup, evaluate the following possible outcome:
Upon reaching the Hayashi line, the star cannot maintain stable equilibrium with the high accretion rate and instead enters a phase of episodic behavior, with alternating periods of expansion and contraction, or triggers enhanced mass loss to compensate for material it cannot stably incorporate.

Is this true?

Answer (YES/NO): NO